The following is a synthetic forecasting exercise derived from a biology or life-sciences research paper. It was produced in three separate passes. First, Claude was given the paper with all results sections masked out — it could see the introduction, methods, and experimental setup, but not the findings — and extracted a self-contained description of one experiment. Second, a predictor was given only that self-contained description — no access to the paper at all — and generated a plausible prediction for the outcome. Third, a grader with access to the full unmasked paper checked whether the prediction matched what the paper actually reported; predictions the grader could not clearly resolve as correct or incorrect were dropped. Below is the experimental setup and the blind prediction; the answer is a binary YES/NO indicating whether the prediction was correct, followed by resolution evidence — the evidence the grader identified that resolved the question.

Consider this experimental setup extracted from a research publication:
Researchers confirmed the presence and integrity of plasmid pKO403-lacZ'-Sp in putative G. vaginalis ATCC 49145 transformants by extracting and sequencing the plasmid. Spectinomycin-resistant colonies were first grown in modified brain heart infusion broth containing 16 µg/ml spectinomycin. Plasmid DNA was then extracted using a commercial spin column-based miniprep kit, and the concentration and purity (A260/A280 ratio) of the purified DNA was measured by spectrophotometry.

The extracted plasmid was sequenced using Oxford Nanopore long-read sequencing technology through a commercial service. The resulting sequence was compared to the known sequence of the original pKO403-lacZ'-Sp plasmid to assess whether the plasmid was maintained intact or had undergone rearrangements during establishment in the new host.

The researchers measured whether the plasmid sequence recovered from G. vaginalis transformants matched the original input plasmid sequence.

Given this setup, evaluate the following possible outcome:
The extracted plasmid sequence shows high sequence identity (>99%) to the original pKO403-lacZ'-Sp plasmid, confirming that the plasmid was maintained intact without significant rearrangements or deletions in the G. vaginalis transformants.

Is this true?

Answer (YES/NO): YES